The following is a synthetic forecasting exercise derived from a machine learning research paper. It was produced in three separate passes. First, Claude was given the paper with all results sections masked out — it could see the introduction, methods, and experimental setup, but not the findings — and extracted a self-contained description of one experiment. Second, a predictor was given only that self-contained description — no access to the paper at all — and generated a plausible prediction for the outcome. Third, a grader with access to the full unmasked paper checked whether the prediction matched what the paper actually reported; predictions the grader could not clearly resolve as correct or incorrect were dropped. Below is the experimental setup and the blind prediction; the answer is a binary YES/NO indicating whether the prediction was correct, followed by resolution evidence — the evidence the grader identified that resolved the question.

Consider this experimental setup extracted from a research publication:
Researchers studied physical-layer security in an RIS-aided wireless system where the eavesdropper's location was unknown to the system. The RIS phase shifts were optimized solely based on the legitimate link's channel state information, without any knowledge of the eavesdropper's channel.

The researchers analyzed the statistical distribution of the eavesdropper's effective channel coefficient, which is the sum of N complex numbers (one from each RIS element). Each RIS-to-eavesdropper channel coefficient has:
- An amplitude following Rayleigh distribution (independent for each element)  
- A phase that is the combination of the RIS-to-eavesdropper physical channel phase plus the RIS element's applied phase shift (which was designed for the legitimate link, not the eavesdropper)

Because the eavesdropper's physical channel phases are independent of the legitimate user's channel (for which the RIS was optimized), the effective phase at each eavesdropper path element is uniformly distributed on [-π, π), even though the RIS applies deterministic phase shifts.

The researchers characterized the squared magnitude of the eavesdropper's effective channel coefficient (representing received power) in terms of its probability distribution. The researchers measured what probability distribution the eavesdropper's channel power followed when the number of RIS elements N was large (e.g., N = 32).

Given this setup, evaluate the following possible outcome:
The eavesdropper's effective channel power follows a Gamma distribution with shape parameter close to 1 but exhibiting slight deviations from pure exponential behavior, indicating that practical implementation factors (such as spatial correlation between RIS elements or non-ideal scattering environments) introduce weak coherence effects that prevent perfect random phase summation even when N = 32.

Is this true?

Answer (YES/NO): NO